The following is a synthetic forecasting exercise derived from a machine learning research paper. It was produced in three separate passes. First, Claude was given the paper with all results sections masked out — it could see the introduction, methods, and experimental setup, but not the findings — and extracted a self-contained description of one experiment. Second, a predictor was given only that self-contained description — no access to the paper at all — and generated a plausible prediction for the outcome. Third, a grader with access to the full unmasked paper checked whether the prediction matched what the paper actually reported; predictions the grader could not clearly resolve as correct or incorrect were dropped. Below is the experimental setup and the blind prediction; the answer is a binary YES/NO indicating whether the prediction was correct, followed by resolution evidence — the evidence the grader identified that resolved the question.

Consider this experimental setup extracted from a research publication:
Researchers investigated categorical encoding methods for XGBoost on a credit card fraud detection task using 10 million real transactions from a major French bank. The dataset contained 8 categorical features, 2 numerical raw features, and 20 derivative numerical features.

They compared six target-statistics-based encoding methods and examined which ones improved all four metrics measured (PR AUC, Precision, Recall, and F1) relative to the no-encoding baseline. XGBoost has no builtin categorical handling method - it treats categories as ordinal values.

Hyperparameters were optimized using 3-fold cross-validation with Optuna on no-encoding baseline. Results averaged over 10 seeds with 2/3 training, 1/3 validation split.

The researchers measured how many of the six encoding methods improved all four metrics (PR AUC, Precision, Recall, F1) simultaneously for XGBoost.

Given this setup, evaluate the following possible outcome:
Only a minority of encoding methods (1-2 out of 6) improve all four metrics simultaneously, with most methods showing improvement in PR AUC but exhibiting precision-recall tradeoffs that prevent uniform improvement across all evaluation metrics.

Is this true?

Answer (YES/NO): YES